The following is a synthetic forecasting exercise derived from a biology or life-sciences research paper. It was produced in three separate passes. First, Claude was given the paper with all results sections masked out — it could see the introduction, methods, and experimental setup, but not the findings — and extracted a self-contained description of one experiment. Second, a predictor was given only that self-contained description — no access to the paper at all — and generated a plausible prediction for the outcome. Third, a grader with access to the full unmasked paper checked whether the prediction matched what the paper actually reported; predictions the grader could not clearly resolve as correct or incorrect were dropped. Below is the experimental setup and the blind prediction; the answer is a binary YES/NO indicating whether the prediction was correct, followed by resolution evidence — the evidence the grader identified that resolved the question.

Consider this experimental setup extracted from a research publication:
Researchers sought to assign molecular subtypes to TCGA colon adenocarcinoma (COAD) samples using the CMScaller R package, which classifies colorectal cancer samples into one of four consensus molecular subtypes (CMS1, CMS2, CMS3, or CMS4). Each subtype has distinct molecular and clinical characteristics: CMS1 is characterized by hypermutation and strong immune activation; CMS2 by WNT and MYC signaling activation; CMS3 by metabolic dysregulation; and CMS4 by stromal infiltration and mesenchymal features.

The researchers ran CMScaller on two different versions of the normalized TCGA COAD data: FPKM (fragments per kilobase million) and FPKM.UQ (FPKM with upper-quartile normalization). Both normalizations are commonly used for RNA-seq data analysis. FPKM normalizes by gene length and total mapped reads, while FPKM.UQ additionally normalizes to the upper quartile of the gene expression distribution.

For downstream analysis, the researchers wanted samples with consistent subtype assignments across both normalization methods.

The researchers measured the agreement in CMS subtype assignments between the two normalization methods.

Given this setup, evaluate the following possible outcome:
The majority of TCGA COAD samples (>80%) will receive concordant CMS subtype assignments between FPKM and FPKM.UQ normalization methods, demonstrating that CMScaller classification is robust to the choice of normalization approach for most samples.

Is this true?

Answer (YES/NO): YES